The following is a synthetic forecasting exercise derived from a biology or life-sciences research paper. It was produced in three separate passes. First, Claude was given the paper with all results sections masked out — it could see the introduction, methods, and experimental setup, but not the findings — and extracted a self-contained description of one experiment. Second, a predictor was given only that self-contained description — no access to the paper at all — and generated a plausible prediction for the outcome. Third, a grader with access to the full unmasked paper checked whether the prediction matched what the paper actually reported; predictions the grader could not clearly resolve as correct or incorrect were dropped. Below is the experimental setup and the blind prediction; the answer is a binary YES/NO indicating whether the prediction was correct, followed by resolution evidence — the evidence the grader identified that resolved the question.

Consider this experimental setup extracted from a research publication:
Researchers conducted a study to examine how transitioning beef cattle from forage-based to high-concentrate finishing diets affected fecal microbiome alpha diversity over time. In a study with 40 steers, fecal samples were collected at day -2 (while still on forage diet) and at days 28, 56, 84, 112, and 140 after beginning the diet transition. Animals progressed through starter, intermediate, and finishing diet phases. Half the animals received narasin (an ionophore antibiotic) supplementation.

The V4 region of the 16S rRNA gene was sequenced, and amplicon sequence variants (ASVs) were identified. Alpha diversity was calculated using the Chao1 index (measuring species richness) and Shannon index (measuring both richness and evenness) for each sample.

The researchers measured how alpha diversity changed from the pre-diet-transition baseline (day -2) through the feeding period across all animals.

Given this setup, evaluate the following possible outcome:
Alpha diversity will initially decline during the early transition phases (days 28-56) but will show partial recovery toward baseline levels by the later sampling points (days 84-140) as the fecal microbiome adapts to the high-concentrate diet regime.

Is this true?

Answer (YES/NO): NO